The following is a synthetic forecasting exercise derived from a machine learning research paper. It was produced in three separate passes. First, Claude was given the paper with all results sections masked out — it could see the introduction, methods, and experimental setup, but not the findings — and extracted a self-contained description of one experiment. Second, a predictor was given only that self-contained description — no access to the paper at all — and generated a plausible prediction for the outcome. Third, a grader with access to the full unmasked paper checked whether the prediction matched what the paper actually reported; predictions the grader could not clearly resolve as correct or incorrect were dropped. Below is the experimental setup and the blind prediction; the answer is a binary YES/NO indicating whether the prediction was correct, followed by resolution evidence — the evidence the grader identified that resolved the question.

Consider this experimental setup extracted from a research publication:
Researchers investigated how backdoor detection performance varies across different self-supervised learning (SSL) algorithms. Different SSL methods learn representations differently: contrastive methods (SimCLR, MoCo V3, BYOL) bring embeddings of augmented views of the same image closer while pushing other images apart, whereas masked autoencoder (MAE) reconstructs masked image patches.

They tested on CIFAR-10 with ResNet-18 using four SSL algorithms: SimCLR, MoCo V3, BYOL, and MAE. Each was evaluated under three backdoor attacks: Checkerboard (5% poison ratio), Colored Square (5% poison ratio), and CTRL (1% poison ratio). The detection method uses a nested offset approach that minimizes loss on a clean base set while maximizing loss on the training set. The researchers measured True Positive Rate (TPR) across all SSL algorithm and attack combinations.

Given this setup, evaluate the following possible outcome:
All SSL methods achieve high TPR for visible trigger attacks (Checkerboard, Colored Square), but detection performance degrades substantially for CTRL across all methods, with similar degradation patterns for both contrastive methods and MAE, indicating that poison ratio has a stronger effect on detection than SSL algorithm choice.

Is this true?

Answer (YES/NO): NO